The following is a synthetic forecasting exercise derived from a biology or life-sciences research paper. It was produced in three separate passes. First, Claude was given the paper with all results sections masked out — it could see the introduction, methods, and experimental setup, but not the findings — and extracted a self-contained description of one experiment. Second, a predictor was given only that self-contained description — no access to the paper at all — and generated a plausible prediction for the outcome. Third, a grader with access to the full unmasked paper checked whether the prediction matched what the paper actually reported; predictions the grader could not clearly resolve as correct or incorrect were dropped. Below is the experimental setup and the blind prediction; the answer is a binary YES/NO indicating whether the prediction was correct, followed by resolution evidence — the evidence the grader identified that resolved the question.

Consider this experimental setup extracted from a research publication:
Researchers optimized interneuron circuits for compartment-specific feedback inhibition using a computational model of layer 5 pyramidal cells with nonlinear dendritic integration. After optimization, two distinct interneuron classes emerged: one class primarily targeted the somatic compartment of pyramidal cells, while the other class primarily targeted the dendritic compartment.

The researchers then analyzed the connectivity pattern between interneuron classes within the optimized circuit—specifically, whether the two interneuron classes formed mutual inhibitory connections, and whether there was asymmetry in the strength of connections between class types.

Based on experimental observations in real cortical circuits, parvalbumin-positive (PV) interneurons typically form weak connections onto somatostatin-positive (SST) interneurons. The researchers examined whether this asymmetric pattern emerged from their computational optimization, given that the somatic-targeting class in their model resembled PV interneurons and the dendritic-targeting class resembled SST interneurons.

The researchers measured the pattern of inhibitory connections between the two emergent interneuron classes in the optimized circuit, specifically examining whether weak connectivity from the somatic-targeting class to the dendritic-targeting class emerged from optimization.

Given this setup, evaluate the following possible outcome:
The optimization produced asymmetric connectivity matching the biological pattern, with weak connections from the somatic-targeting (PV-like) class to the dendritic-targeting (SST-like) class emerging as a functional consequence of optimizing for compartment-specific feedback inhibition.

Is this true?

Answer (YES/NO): NO